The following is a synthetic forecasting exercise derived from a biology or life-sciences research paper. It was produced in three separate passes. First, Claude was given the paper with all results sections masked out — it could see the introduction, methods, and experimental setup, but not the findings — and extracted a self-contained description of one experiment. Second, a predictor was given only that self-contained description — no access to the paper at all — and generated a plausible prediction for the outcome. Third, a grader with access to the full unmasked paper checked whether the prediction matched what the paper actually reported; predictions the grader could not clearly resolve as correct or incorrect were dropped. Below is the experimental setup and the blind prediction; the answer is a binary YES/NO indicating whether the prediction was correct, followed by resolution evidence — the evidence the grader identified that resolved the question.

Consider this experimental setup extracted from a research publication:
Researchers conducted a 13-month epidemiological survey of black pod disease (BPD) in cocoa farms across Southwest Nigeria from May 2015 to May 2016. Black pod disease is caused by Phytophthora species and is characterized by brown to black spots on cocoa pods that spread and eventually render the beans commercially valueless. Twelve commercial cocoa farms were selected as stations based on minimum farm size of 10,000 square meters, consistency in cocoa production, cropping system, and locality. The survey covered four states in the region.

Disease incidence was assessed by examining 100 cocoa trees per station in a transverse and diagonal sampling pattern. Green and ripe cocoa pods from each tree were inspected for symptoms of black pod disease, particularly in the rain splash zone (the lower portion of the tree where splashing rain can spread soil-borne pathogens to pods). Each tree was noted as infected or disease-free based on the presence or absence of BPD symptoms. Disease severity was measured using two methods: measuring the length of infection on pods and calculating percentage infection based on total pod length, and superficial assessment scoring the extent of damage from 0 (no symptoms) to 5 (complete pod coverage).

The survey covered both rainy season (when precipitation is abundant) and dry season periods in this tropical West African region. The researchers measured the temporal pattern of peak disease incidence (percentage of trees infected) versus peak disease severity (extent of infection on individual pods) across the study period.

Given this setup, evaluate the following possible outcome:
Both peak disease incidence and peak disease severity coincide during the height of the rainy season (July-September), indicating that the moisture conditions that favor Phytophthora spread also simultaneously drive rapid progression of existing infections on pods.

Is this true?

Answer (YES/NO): NO